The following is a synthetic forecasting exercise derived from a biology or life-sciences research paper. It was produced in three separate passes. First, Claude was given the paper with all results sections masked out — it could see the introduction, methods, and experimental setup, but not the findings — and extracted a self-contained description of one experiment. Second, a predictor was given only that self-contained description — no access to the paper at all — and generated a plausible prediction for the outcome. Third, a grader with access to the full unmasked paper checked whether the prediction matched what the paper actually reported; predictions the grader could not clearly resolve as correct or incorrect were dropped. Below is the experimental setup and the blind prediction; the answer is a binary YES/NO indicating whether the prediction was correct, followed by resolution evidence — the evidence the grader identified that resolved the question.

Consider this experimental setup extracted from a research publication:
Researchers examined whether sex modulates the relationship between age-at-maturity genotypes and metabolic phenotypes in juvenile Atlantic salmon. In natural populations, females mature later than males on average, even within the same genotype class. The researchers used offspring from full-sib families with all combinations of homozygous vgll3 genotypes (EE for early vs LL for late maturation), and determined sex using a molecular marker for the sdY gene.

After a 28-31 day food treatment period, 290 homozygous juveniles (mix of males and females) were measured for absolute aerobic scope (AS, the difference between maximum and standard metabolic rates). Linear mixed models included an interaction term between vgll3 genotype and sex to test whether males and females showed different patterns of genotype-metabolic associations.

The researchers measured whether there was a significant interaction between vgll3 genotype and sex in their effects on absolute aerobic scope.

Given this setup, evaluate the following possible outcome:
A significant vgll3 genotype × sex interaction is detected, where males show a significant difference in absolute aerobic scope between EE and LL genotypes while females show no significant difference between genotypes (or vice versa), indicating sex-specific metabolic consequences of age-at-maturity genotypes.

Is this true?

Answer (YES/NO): NO